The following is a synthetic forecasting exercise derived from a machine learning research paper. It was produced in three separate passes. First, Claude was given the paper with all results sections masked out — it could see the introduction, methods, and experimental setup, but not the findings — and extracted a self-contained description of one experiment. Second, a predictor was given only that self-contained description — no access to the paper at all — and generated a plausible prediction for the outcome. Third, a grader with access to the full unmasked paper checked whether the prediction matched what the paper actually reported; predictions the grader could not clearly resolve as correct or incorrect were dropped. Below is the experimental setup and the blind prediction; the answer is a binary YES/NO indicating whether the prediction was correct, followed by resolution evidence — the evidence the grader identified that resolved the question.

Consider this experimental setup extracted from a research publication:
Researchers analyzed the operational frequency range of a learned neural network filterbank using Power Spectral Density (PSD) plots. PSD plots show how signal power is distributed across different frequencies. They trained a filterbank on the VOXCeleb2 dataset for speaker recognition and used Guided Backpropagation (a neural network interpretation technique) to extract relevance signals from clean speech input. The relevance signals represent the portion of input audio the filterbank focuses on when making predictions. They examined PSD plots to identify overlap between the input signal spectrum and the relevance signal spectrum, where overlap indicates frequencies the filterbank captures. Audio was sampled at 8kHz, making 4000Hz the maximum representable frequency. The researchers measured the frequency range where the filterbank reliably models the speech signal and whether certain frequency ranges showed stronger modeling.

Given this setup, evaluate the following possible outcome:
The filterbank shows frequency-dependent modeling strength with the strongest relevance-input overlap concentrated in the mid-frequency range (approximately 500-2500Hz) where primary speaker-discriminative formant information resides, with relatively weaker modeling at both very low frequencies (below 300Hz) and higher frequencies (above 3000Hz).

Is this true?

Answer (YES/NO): NO